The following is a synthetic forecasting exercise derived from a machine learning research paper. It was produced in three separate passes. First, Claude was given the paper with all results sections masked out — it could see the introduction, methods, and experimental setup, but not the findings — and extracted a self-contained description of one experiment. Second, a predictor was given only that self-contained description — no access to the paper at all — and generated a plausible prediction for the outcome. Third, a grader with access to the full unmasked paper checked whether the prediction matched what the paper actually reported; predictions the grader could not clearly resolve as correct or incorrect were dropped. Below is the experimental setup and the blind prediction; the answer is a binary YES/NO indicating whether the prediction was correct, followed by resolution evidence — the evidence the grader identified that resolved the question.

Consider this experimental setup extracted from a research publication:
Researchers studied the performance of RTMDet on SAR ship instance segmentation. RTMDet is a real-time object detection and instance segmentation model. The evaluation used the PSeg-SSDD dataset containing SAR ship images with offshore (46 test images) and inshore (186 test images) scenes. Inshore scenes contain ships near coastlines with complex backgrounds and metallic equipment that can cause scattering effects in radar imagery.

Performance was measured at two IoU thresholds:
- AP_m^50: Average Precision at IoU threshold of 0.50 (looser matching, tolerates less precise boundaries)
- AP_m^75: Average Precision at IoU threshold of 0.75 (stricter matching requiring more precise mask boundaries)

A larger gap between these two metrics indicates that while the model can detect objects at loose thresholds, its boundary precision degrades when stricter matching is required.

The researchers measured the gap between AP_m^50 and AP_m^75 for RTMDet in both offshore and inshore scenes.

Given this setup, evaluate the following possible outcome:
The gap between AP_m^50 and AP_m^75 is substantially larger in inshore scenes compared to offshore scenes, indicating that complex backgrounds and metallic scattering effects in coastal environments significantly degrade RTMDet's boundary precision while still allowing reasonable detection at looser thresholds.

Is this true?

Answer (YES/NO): YES